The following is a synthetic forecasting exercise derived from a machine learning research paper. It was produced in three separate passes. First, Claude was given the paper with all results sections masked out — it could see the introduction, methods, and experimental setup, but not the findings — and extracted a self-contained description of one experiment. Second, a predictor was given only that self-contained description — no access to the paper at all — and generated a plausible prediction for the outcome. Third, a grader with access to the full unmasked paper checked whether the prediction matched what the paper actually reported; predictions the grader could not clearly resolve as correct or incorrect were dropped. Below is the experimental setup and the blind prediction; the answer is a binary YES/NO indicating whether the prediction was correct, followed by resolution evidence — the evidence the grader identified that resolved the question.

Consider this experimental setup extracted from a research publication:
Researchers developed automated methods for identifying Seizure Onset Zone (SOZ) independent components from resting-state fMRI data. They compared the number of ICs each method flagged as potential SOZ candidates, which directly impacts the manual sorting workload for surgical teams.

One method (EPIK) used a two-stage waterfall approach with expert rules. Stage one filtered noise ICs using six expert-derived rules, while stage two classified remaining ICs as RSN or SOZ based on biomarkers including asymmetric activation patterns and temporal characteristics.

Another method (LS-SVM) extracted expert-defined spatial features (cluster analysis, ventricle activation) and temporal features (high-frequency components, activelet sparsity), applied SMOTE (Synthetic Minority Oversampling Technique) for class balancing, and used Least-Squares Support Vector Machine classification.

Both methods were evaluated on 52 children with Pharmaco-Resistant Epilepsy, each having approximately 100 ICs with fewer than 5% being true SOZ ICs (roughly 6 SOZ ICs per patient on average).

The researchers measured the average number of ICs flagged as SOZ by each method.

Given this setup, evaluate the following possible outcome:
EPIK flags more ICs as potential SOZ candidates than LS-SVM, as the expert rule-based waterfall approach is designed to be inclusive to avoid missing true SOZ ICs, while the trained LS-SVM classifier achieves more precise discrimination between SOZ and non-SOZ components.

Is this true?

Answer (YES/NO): YES